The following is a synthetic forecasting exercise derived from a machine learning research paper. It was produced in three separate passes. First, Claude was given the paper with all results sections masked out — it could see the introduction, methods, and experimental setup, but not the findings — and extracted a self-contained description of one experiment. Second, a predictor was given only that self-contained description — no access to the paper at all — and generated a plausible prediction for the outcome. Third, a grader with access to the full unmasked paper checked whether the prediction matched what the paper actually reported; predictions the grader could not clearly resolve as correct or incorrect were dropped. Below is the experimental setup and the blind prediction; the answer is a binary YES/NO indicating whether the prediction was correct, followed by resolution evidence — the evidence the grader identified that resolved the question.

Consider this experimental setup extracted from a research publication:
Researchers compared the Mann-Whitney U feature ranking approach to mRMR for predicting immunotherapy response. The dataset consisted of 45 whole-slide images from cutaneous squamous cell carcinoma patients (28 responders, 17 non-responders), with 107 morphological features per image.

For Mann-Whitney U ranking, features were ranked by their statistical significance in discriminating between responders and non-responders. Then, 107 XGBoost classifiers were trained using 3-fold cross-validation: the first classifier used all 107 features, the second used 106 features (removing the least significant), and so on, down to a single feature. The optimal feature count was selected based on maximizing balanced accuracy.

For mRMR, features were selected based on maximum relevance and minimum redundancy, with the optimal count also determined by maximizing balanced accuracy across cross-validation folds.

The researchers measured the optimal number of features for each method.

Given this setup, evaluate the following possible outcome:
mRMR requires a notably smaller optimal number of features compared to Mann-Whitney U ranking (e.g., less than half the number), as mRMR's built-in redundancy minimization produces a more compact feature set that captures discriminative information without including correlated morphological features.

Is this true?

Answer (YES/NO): NO